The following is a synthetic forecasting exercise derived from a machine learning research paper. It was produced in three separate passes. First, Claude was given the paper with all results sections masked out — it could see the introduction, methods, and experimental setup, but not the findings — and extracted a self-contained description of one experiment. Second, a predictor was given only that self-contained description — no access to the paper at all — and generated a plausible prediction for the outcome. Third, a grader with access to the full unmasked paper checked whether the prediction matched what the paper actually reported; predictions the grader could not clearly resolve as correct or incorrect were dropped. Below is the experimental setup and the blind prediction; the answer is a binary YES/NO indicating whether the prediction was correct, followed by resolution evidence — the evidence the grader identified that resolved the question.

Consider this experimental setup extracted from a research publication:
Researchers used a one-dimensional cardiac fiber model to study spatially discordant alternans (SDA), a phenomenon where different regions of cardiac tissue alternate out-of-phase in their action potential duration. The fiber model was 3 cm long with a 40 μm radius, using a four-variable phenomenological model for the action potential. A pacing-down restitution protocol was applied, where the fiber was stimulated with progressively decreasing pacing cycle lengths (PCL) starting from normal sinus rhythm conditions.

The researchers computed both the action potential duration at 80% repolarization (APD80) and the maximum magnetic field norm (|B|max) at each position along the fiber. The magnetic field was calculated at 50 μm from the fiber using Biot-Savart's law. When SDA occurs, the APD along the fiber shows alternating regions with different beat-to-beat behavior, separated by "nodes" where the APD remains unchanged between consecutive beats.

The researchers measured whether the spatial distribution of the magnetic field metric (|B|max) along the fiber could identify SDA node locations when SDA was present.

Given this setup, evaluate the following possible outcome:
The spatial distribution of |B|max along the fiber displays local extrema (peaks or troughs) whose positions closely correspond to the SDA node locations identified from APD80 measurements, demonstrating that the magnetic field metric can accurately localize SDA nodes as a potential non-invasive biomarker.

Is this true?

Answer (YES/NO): NO